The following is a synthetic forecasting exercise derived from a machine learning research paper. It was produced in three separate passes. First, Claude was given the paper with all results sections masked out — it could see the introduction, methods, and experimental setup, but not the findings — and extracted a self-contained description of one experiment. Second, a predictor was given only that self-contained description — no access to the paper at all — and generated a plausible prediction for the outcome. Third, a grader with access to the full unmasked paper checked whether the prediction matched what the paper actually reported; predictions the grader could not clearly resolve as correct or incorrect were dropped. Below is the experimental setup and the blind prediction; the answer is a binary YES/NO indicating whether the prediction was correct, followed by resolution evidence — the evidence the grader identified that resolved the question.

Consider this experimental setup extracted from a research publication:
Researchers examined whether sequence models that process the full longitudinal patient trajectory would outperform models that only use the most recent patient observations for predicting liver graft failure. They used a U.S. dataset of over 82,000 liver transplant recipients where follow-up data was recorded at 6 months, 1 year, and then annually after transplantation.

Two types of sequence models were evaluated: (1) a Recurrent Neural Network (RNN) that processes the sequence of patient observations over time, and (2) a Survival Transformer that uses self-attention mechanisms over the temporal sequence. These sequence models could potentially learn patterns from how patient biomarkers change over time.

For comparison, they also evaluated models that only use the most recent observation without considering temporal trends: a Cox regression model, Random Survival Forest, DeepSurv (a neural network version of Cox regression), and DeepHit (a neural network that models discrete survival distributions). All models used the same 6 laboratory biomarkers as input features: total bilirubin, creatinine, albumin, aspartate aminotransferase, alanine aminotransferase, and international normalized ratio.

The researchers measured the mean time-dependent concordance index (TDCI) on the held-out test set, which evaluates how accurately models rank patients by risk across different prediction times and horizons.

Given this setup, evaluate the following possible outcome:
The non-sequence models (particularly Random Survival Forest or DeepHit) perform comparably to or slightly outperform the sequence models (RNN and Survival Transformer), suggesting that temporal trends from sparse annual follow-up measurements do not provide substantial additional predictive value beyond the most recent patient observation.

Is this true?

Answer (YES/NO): YES